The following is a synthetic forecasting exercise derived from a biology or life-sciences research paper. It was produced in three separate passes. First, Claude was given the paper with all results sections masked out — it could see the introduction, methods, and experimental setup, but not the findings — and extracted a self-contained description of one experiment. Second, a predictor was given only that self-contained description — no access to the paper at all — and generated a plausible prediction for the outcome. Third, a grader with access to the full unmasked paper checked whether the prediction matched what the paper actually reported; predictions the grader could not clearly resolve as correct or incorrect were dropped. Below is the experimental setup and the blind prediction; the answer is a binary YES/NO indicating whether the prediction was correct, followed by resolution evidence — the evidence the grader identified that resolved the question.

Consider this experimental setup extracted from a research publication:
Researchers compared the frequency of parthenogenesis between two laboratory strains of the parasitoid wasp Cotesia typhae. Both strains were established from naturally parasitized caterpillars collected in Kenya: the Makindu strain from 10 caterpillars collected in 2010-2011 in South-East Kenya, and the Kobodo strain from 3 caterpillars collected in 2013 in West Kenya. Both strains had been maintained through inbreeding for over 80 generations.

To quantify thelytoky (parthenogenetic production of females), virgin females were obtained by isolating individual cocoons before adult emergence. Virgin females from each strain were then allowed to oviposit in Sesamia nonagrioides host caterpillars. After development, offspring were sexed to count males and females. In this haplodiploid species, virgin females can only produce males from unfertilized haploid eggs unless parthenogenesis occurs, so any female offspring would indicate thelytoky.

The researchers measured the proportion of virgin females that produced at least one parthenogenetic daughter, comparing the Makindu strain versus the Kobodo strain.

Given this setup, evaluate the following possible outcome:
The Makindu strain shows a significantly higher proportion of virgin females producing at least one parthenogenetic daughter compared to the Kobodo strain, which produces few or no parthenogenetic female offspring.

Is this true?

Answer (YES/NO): YES